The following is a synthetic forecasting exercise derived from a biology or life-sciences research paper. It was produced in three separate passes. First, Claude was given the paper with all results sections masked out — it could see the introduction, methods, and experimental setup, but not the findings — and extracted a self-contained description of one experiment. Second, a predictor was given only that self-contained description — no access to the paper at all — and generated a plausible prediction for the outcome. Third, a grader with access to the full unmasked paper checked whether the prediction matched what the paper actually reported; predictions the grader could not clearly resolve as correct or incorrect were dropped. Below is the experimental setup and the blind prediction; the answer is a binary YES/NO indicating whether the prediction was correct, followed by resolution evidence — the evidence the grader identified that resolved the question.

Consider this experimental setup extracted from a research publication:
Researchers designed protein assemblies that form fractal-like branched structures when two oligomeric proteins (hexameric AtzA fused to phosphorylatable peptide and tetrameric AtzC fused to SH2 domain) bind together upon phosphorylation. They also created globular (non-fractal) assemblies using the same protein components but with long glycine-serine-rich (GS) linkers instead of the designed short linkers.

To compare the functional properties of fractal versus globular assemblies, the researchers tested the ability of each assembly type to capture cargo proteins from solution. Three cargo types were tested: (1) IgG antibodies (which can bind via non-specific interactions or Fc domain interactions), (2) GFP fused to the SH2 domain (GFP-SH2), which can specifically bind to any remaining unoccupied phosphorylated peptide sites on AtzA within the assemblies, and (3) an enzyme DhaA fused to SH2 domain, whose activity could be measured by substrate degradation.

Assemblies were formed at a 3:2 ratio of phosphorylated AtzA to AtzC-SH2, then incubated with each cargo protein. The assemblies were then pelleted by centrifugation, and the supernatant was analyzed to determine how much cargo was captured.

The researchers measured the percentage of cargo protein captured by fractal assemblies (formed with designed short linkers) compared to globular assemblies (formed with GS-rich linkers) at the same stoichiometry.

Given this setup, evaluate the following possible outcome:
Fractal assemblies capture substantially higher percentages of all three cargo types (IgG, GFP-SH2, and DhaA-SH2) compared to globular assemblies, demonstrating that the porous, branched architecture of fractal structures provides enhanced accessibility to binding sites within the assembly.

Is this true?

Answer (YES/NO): YES